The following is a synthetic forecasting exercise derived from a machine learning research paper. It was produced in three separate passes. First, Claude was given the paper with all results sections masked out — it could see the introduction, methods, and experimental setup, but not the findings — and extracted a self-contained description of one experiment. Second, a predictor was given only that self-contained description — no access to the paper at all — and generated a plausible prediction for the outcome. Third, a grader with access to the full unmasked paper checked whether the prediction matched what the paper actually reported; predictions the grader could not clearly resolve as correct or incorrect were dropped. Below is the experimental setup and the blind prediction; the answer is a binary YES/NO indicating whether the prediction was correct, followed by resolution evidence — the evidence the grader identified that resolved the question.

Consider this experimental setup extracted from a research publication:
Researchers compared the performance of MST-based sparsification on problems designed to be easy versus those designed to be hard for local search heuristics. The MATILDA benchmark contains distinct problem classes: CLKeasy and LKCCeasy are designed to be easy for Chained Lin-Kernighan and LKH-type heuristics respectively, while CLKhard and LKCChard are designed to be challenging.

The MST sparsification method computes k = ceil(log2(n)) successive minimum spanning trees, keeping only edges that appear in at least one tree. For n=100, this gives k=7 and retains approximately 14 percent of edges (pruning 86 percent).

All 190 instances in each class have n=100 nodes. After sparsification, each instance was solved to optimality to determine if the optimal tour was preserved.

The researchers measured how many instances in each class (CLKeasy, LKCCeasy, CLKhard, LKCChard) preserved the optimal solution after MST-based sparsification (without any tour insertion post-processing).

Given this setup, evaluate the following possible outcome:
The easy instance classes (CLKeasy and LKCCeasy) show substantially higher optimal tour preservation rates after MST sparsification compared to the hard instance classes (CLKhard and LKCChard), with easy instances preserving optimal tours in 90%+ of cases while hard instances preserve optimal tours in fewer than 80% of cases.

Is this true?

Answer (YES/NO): YES